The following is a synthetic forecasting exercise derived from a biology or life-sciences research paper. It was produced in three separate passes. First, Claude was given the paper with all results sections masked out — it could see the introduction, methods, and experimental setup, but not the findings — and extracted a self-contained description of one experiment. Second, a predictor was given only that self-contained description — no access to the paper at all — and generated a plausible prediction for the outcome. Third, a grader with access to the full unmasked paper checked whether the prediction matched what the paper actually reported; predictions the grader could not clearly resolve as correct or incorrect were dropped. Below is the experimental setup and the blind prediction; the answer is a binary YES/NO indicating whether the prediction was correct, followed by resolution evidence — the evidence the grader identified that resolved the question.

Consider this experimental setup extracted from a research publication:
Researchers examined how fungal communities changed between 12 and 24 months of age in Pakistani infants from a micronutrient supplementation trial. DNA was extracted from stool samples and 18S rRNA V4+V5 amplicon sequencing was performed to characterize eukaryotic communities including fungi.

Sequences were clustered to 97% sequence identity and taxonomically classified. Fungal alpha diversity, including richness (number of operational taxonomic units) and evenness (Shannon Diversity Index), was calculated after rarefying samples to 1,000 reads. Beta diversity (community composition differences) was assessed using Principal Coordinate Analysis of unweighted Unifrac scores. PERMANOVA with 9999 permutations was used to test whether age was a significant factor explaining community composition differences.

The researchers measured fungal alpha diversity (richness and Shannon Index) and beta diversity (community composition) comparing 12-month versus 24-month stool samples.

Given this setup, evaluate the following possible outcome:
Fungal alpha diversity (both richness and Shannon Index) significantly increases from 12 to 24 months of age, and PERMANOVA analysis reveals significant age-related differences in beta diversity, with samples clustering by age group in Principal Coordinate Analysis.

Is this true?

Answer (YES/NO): NO